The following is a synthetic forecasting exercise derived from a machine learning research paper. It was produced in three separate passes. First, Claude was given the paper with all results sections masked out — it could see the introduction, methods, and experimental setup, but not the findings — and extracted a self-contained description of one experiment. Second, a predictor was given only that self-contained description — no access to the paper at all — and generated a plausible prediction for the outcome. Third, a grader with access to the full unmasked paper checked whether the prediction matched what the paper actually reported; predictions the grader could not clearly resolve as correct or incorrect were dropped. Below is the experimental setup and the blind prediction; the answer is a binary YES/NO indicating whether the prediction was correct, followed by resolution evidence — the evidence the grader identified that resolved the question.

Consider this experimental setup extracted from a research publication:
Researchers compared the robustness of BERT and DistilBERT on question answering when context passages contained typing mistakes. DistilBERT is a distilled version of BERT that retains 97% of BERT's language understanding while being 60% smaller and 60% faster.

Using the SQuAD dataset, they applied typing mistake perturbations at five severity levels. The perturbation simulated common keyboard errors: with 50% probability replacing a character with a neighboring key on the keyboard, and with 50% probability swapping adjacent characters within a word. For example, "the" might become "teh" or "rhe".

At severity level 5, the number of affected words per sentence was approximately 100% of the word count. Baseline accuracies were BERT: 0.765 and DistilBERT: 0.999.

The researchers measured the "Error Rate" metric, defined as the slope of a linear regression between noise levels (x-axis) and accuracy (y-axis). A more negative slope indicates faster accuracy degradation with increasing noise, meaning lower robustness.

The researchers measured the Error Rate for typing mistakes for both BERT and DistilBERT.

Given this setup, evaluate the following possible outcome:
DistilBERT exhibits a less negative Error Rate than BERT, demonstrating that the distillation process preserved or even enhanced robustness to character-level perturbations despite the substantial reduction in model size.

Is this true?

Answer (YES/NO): YES